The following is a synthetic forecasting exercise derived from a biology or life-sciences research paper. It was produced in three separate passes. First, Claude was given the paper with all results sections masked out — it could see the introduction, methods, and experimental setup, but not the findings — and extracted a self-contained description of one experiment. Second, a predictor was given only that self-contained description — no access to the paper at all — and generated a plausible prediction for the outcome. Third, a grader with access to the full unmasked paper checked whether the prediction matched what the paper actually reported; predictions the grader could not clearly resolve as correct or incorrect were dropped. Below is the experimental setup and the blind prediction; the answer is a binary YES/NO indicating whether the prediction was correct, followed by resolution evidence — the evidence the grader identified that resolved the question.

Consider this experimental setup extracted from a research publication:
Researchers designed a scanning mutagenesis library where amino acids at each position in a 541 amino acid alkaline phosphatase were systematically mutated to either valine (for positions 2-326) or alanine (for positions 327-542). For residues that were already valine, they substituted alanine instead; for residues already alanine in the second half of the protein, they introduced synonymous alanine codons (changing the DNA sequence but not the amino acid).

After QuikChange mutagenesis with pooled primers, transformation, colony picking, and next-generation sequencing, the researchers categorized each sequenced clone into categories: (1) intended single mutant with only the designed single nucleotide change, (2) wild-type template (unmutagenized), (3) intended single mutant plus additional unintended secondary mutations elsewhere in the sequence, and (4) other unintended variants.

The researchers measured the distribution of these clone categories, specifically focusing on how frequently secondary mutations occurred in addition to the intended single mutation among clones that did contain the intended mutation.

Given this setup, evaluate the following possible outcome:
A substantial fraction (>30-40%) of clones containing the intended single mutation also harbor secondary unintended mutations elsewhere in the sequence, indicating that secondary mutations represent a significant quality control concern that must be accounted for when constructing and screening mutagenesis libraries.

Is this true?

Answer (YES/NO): YES